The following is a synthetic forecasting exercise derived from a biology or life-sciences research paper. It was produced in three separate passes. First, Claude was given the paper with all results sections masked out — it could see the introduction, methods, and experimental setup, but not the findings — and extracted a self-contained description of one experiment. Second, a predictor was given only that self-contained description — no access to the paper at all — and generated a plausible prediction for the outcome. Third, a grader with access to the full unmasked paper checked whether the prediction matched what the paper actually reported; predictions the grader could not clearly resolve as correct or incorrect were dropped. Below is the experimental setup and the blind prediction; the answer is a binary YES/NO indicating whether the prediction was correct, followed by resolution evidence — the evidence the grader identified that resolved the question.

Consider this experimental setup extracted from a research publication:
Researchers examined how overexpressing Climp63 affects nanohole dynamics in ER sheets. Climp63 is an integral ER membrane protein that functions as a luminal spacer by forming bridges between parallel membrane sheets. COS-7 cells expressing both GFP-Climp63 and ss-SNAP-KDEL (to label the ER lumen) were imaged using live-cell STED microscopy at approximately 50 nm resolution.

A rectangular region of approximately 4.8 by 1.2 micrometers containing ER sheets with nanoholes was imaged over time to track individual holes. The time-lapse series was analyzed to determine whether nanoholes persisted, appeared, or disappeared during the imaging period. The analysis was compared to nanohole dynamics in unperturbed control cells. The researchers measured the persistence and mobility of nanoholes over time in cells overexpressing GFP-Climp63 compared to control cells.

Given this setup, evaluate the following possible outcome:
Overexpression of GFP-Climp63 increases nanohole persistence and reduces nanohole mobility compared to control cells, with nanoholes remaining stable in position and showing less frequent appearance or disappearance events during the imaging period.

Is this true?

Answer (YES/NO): YES